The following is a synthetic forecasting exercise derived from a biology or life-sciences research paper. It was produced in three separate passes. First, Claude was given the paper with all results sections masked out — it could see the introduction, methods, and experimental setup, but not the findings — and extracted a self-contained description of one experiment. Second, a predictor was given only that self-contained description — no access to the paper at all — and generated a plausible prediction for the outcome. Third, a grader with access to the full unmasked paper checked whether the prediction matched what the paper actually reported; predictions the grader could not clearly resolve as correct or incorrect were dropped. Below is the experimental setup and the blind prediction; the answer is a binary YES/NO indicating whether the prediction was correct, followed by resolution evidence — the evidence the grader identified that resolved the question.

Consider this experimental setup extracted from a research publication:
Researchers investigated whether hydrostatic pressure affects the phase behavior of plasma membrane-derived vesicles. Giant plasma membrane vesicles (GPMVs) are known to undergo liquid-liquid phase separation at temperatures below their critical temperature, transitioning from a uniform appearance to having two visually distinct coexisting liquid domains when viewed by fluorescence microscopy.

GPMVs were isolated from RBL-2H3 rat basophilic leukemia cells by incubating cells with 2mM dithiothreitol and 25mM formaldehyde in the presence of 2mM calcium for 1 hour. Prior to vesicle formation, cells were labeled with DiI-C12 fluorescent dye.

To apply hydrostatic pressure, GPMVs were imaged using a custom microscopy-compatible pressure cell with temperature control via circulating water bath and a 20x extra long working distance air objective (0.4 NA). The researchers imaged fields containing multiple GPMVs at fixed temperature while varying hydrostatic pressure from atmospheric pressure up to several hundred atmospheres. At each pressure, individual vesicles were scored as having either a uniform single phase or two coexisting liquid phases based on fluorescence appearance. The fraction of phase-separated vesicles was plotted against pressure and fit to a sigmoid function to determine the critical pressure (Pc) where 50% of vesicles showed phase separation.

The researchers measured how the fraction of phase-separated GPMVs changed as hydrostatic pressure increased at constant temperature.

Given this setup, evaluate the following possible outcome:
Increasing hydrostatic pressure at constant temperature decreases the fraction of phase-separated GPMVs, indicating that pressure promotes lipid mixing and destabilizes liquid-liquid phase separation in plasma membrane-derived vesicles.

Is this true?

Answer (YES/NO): NO